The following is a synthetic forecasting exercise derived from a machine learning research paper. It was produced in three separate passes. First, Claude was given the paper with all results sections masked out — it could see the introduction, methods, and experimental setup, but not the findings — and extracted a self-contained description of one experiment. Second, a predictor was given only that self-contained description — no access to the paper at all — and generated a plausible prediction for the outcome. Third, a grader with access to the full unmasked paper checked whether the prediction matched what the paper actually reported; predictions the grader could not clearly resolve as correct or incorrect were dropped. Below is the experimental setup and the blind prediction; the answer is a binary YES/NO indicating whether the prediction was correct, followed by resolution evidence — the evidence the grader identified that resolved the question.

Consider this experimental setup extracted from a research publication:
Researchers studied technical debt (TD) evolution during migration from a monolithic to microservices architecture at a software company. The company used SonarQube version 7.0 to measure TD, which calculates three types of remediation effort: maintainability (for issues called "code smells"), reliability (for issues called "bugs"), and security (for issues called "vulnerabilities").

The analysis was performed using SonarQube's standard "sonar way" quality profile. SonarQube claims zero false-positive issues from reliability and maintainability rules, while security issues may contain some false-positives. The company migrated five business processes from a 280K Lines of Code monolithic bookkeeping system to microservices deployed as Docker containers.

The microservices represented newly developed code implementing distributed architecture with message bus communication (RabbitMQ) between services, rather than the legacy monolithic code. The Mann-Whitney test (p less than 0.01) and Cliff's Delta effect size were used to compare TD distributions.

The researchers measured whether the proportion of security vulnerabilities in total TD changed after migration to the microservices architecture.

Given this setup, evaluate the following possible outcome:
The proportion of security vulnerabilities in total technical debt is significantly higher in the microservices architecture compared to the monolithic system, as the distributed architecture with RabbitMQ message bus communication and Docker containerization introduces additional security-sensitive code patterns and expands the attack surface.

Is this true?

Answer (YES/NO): NO